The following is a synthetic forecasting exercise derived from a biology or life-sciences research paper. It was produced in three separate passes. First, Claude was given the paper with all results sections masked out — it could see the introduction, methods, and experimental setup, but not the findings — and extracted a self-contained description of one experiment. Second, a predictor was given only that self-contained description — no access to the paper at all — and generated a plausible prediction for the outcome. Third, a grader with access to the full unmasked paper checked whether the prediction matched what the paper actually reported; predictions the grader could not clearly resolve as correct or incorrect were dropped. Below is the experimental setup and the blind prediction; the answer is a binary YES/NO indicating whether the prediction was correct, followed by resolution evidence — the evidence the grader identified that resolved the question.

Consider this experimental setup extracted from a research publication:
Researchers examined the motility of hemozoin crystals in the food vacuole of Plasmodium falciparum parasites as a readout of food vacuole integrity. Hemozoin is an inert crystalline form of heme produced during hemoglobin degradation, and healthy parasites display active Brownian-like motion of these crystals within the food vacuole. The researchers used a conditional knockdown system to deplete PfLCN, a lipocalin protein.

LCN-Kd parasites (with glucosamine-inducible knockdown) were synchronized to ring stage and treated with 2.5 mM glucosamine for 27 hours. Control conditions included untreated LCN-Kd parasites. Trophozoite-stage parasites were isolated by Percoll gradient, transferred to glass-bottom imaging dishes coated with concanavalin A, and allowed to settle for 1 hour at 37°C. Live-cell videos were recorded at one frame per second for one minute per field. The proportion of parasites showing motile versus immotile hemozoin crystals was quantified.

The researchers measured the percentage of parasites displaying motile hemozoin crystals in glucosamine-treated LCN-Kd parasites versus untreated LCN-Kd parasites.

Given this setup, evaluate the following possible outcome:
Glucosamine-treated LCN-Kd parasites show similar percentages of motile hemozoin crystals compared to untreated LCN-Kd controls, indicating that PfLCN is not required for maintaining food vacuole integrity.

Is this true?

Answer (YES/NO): NO